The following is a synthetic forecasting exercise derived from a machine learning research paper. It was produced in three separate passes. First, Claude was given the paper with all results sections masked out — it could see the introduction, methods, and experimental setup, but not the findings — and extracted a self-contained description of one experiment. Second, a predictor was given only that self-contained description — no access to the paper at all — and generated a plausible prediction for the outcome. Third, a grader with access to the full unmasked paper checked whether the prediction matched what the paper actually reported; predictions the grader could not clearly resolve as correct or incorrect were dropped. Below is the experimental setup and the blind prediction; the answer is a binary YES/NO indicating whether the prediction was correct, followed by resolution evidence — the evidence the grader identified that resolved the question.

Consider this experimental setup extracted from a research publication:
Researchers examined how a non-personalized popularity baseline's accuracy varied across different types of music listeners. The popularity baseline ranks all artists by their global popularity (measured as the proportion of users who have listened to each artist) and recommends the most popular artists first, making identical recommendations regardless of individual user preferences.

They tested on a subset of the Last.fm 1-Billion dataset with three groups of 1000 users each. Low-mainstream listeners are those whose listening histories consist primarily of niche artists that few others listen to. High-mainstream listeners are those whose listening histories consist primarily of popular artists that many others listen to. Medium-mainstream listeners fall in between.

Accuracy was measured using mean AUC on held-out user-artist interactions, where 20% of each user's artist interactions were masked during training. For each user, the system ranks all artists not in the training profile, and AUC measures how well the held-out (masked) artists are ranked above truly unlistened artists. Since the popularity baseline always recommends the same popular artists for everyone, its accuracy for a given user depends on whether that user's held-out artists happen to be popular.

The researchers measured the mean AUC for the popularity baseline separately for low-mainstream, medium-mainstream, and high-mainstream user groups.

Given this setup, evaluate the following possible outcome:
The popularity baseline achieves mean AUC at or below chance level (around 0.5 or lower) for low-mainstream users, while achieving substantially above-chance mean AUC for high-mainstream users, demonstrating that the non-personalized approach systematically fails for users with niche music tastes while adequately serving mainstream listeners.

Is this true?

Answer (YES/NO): NO